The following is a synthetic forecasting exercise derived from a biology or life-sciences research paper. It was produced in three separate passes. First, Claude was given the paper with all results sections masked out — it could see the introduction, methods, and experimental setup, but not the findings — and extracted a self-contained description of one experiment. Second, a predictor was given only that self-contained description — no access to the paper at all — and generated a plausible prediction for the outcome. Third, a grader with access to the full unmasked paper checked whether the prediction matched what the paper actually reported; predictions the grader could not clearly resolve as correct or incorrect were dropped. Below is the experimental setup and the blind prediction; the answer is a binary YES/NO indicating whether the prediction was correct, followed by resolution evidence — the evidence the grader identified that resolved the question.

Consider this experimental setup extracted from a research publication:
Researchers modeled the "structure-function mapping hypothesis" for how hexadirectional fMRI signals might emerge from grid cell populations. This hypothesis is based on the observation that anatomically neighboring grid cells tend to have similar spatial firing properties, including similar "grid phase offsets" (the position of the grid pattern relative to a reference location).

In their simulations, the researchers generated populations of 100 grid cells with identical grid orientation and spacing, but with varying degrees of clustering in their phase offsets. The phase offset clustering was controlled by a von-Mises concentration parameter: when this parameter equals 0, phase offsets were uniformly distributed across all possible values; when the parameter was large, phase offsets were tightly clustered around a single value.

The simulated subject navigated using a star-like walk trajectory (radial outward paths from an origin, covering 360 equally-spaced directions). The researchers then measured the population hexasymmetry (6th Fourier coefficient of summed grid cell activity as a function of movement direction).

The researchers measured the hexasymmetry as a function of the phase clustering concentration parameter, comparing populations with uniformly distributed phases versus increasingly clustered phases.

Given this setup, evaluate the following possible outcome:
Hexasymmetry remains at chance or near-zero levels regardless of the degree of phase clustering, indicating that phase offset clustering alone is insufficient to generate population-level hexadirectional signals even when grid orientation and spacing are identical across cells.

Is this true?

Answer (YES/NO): NO